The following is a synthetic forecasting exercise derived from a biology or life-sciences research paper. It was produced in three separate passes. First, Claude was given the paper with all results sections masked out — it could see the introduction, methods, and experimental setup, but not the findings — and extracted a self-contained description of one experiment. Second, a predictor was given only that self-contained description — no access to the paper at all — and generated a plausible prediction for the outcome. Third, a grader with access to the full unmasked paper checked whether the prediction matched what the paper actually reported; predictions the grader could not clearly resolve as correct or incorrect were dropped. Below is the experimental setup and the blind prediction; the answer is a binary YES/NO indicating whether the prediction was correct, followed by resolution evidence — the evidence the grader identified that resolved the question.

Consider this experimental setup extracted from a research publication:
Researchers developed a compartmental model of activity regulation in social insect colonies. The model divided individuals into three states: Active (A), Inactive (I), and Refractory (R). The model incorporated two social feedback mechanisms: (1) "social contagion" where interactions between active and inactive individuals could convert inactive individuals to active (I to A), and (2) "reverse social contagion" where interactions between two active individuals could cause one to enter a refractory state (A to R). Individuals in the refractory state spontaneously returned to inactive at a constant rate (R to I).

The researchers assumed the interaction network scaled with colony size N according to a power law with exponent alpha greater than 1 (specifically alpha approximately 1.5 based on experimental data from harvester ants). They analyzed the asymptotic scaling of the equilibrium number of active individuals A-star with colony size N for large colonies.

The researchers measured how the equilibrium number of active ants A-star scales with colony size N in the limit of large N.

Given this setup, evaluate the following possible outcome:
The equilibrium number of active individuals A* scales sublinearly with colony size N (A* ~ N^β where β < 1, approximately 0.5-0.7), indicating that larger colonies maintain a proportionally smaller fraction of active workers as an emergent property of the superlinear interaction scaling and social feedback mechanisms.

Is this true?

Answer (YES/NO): YES